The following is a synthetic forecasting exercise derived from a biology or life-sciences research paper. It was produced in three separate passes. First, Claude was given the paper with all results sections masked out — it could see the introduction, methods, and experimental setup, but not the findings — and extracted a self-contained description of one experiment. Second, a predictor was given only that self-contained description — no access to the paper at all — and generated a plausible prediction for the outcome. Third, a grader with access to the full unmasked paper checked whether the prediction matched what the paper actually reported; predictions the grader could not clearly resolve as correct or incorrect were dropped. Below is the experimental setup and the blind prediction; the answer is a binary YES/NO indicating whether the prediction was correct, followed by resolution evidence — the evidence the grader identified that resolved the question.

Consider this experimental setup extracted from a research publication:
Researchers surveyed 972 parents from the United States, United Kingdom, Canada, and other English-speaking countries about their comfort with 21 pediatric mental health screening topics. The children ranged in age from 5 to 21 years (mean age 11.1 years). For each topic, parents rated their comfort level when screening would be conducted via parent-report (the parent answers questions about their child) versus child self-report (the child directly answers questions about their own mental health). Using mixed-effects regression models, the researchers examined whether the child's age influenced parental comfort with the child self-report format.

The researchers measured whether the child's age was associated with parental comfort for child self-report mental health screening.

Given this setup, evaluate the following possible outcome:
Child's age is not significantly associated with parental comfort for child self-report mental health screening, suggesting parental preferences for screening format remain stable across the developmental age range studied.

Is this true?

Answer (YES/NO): NO